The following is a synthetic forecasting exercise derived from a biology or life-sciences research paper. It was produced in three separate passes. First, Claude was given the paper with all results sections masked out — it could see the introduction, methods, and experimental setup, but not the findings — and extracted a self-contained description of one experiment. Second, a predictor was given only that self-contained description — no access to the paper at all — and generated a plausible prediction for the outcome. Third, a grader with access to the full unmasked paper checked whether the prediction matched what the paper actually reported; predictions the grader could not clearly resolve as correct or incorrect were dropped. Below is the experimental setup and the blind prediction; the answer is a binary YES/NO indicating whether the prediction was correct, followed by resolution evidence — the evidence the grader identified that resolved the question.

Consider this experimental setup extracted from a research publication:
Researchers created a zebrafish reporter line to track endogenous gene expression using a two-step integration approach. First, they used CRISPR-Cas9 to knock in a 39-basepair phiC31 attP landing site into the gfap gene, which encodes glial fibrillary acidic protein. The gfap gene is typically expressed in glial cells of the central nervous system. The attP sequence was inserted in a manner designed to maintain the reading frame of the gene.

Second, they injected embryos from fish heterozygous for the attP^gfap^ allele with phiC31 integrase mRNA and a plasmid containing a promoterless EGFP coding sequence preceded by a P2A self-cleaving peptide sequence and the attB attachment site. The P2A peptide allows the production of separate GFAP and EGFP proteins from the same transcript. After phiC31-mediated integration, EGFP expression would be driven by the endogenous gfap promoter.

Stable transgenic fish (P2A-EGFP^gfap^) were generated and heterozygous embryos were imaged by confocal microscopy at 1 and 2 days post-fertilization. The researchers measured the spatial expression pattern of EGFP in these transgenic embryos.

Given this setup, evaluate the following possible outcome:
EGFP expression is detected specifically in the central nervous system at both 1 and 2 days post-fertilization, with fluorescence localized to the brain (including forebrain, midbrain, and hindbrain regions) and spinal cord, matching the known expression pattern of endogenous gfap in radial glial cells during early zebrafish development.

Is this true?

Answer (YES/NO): NO